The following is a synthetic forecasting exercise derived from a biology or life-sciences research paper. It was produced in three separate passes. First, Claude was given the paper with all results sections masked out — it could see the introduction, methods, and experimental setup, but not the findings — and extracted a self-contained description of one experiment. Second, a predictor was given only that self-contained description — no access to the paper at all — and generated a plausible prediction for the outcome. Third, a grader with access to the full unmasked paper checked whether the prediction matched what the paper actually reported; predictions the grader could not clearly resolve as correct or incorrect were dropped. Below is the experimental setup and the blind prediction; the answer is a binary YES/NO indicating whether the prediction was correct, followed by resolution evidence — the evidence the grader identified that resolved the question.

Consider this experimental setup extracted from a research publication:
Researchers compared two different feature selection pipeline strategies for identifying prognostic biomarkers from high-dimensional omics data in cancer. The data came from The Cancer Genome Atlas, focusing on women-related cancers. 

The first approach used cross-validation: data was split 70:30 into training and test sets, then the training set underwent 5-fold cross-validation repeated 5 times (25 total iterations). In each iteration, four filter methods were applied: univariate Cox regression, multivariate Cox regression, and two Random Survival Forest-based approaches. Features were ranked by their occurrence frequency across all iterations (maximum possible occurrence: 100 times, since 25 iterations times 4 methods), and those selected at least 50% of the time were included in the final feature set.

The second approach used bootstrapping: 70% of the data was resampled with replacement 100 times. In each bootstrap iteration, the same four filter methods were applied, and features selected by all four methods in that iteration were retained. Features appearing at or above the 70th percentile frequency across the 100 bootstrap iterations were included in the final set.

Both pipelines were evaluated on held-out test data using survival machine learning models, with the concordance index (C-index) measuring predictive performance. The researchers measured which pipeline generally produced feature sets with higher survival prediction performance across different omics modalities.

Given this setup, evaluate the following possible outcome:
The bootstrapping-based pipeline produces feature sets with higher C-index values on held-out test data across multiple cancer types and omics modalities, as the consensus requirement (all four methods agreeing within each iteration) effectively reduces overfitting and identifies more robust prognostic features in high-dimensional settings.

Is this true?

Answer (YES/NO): NO